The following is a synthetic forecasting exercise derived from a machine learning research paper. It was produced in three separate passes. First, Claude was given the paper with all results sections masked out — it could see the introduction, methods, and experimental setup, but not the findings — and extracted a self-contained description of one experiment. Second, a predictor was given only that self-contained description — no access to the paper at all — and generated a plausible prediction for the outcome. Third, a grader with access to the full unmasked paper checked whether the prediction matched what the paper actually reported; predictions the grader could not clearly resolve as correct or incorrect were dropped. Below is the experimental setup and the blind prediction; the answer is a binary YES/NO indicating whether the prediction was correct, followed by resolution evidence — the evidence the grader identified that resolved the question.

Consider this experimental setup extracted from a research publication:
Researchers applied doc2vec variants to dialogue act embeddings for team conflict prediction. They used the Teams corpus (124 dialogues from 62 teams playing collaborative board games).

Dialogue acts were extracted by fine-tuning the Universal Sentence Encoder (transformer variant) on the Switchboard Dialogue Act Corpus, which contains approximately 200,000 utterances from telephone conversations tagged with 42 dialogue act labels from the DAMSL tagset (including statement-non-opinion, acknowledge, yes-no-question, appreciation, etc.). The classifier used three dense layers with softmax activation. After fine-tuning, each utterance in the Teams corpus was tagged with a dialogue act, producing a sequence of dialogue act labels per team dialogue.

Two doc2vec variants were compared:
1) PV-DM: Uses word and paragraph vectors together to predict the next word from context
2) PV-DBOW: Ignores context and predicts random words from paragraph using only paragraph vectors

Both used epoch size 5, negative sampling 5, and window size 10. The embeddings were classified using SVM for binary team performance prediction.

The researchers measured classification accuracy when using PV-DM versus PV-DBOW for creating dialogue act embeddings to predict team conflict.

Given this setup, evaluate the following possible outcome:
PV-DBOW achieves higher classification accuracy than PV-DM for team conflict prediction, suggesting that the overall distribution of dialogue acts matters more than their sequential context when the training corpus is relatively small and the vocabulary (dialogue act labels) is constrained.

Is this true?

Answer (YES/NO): NO